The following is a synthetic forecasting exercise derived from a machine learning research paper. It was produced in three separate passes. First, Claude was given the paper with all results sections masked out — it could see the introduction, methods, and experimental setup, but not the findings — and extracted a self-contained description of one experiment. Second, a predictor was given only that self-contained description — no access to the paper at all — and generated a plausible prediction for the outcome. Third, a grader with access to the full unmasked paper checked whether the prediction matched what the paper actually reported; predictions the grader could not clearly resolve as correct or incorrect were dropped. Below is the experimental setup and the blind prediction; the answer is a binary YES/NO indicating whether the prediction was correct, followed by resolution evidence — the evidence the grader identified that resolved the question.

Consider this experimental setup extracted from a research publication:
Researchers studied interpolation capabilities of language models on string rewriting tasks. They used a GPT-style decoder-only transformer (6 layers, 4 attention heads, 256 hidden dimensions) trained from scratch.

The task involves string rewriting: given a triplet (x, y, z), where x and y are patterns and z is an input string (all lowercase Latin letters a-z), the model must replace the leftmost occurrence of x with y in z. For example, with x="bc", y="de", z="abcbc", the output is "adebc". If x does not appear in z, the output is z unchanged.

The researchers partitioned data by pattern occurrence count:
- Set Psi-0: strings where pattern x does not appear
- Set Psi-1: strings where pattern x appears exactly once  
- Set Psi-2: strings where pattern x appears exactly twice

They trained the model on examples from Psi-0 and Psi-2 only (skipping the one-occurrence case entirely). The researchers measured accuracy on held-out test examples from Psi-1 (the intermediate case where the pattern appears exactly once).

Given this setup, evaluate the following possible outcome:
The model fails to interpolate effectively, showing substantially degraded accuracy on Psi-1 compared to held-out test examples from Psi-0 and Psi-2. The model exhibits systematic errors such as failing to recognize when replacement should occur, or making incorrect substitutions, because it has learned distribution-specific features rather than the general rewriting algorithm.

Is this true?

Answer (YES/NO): NO